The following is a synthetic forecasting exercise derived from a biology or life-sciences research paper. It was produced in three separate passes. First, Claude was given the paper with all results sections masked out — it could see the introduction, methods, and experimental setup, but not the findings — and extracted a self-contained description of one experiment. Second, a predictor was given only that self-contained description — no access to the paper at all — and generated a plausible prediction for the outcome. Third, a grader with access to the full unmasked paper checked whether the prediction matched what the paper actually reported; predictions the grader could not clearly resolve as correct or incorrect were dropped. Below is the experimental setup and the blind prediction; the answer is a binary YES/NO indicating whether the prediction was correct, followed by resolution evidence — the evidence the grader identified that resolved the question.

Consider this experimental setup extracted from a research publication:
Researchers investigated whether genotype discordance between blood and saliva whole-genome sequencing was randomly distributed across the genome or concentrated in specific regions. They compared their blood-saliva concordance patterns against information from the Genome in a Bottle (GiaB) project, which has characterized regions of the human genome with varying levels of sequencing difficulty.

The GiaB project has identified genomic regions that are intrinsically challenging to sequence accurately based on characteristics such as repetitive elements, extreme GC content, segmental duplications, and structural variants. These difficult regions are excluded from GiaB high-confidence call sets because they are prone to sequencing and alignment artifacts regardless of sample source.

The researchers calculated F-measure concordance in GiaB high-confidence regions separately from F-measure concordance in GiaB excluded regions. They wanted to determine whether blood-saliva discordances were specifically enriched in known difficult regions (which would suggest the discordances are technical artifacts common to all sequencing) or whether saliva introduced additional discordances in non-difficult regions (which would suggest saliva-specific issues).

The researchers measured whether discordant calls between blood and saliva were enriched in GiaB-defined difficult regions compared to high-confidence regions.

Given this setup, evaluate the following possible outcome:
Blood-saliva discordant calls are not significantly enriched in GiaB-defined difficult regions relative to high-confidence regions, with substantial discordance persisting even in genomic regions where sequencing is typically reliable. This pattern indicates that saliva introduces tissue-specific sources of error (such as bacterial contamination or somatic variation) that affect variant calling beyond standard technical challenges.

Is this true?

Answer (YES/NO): NO